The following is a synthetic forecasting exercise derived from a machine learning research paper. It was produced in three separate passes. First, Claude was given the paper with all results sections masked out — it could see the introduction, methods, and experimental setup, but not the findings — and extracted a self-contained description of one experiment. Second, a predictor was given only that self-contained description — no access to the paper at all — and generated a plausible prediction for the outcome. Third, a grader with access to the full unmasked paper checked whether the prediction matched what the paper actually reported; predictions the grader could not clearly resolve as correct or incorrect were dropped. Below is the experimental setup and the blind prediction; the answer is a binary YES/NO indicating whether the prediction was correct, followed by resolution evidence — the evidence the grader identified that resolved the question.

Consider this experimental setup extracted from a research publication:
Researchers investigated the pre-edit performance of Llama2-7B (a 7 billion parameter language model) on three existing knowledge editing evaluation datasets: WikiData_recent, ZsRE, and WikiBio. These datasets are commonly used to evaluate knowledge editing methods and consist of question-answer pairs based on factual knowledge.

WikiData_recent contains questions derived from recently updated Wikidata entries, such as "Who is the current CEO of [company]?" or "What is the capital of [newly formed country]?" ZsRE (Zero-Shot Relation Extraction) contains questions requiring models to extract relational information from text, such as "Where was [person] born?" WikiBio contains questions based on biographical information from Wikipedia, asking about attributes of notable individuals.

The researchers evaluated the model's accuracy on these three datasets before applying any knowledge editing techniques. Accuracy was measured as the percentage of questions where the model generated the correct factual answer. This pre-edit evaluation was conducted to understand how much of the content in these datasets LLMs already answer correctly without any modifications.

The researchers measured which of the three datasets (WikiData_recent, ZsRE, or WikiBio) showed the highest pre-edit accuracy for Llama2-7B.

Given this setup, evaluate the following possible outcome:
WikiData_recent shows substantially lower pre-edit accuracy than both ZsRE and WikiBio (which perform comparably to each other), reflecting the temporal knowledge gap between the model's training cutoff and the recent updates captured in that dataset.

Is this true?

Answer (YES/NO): NO